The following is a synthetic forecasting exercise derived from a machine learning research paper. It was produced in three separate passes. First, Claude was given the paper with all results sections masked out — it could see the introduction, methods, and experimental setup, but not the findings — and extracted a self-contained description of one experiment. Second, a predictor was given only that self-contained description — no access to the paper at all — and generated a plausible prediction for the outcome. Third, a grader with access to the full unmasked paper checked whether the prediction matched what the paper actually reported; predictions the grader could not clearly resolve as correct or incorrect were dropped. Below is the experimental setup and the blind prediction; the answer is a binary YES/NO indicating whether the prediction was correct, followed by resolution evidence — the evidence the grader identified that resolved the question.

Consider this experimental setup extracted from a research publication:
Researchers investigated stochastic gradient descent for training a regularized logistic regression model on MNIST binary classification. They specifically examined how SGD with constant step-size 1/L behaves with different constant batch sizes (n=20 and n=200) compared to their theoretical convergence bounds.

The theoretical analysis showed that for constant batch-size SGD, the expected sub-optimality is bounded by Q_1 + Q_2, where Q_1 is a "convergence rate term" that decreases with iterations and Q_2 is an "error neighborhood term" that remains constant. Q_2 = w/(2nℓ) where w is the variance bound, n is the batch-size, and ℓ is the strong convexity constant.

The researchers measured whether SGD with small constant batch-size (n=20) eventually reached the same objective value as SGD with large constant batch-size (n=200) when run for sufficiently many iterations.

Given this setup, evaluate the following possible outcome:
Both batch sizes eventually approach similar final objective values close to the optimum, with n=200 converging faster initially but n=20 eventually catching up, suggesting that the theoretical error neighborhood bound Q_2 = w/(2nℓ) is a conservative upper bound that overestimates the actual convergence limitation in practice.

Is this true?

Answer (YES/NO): NO